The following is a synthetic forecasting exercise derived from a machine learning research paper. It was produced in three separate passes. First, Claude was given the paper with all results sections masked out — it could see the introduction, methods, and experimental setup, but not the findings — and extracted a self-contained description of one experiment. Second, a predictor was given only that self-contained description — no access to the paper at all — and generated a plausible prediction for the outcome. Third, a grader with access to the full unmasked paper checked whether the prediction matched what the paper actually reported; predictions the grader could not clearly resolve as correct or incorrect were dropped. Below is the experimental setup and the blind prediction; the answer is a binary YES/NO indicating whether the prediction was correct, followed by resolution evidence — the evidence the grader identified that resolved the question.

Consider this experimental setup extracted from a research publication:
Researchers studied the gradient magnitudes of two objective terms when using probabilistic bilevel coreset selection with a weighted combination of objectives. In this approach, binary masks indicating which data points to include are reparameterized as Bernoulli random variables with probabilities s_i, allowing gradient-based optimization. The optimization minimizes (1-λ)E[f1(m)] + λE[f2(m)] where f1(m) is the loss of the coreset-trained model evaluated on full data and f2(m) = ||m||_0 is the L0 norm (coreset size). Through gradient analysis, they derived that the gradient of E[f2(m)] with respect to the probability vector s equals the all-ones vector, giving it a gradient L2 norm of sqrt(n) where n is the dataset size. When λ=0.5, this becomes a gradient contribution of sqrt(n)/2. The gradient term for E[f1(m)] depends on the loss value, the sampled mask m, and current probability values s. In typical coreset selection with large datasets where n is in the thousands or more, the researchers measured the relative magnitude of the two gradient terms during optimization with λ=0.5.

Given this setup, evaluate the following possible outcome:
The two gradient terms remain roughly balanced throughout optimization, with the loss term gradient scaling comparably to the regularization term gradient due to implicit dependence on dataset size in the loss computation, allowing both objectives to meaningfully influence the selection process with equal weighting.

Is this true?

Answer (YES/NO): NO